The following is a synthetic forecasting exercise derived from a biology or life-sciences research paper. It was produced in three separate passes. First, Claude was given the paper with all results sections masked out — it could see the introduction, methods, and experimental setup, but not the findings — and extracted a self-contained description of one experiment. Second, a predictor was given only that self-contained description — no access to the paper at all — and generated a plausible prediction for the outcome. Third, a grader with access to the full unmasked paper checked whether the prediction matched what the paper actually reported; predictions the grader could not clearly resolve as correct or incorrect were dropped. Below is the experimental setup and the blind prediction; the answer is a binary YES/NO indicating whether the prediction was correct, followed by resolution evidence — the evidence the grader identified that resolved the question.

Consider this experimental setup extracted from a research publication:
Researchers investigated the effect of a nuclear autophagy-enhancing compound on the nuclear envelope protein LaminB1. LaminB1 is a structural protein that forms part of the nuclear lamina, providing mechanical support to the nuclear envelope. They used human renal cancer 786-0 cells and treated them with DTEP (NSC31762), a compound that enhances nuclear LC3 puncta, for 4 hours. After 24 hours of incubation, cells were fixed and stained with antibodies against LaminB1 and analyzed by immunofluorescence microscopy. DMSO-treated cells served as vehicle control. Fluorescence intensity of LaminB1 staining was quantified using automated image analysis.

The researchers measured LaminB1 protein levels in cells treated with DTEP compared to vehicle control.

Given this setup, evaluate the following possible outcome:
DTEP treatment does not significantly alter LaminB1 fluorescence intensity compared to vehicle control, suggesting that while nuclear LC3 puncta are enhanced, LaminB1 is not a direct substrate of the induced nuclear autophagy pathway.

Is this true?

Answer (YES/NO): NO